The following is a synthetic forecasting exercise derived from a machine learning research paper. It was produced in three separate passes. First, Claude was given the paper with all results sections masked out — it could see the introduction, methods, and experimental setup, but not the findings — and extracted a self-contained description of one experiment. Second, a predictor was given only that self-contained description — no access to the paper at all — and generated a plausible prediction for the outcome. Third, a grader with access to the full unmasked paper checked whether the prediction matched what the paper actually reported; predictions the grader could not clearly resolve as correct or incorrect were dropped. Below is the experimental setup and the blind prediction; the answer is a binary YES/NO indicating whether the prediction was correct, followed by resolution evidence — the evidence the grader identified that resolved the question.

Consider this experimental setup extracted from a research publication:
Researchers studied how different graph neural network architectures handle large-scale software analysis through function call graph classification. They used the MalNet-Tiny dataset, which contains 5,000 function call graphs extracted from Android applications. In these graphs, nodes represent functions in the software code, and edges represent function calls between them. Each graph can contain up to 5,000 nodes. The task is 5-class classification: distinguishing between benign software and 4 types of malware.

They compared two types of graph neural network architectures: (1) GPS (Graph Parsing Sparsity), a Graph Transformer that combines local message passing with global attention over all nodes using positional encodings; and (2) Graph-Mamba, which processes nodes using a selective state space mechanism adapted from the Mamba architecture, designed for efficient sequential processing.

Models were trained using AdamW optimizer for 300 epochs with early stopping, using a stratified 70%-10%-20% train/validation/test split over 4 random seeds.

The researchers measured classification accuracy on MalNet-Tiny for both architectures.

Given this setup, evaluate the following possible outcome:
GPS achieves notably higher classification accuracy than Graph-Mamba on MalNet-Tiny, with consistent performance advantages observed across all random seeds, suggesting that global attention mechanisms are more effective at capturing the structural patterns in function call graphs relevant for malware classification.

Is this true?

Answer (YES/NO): YES